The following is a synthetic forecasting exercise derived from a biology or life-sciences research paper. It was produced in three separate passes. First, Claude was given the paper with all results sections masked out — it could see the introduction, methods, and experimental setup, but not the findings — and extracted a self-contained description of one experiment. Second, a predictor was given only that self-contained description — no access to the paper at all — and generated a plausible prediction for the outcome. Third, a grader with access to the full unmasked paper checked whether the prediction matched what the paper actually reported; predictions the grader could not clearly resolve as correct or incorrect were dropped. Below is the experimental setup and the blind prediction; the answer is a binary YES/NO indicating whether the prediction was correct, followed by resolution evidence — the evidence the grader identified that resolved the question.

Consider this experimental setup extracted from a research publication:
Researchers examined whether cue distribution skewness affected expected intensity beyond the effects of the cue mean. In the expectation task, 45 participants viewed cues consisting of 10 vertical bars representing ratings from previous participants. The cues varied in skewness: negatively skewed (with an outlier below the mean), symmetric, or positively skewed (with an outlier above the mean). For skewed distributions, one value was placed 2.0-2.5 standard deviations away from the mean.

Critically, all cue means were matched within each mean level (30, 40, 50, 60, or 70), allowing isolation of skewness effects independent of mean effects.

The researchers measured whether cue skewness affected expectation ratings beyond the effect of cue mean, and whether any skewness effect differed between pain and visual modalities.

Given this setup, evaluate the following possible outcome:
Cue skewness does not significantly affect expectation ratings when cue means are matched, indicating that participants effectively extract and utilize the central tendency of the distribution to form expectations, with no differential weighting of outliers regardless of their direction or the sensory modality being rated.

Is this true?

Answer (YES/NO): NO